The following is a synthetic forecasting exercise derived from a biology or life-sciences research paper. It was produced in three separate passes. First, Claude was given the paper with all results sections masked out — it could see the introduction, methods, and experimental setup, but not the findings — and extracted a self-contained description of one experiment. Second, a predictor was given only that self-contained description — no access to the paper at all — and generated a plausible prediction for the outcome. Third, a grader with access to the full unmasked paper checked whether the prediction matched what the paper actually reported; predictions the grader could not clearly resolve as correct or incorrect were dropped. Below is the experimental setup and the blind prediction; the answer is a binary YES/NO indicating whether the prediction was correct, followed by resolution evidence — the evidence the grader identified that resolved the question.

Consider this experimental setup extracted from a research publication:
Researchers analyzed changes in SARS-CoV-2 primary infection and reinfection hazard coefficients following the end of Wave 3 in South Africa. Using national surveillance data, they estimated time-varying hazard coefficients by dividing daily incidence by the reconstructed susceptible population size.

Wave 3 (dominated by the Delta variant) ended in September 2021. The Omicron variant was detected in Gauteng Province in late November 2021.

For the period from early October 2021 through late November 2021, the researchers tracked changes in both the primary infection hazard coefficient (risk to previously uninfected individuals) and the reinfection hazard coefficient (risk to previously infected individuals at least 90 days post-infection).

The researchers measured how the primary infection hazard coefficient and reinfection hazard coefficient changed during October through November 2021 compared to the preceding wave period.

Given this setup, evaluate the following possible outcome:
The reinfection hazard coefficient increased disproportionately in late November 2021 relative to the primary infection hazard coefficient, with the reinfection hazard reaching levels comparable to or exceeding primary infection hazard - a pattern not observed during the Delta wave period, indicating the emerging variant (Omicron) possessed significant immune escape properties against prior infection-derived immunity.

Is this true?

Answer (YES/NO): NO